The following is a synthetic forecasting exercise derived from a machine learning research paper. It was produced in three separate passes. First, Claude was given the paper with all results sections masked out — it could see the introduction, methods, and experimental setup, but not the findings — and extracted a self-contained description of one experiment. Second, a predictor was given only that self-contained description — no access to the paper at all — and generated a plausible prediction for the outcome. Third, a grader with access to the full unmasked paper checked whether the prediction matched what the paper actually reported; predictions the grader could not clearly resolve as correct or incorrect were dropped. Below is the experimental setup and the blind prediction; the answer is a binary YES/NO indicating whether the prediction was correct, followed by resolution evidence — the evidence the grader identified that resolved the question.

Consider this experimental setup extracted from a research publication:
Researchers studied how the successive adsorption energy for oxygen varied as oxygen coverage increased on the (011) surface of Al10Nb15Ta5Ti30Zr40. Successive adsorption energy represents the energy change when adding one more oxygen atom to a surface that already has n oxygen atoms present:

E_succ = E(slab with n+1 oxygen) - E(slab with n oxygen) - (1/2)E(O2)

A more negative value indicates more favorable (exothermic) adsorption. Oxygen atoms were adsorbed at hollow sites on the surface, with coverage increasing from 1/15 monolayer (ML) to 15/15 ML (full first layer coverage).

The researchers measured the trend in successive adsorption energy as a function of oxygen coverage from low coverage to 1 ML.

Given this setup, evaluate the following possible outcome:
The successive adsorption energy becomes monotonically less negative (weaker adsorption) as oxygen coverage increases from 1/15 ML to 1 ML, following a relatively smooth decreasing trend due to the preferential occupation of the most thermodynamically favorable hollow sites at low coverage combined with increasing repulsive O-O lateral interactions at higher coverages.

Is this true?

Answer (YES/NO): NO